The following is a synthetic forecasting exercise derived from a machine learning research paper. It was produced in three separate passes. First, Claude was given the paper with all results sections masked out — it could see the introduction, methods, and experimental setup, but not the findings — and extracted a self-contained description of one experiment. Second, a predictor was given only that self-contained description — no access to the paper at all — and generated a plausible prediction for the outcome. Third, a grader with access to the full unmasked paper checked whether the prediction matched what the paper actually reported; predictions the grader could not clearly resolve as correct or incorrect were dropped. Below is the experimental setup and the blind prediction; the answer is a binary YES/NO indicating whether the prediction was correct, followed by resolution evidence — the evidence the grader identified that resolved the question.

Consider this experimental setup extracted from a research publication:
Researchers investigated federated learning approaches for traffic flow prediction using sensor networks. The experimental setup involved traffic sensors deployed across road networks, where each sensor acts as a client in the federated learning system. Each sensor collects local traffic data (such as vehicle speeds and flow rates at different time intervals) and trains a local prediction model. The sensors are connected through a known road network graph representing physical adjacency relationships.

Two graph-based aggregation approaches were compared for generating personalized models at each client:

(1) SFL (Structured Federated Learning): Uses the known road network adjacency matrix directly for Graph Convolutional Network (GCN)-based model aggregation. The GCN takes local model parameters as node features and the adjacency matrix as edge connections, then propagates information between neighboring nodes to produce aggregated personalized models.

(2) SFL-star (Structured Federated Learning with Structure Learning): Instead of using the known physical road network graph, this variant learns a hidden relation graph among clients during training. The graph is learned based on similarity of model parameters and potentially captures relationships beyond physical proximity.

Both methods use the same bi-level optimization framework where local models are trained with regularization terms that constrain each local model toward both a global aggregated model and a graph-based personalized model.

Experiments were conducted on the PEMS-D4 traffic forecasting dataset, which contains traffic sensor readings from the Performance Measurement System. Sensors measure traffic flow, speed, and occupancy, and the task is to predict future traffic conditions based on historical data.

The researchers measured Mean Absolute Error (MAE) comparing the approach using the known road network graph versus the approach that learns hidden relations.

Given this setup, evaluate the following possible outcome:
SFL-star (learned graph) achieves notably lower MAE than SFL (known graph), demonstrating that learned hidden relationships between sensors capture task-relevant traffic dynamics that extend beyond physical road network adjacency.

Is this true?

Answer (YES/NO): NO